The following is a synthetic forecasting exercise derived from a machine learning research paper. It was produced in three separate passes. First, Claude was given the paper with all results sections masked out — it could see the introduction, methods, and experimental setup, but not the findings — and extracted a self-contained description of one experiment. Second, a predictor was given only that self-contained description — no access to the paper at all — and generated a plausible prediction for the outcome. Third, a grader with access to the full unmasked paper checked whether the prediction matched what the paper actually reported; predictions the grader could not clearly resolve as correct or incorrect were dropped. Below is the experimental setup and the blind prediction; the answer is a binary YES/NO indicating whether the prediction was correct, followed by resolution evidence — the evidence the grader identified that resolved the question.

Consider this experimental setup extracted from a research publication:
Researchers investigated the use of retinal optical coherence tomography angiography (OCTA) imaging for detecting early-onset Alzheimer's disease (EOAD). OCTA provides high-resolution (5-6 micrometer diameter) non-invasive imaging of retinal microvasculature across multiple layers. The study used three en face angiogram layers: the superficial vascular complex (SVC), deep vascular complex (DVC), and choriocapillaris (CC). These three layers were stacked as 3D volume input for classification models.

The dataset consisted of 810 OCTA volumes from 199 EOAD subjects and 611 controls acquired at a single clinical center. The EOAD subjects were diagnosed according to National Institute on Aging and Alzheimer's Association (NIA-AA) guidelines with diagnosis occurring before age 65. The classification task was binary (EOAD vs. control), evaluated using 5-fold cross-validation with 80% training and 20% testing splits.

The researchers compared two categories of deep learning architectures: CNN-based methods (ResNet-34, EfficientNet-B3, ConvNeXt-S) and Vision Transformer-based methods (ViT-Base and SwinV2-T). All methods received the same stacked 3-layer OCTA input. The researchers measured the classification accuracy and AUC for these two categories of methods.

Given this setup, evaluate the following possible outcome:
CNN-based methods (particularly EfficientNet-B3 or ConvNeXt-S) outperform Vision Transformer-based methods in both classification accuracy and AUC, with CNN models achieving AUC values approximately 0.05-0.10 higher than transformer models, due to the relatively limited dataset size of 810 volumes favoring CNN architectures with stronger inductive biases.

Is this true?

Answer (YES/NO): NO